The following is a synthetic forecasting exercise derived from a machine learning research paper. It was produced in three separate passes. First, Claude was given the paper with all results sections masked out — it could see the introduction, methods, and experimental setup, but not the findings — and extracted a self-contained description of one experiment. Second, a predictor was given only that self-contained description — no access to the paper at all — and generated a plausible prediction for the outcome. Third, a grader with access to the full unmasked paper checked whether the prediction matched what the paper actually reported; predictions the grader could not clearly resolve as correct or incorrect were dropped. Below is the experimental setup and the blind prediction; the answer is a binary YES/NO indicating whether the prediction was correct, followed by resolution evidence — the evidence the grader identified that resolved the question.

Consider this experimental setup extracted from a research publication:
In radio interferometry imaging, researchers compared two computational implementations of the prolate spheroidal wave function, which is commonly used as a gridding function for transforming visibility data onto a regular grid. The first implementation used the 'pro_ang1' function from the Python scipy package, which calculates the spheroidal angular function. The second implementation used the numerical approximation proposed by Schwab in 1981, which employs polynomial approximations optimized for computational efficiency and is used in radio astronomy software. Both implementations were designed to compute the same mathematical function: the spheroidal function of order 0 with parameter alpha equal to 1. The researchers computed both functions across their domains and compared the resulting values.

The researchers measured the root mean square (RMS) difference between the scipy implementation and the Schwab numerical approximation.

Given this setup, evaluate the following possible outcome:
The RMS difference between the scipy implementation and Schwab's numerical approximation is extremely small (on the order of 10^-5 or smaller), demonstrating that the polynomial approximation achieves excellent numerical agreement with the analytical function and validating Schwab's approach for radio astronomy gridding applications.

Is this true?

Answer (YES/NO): YES